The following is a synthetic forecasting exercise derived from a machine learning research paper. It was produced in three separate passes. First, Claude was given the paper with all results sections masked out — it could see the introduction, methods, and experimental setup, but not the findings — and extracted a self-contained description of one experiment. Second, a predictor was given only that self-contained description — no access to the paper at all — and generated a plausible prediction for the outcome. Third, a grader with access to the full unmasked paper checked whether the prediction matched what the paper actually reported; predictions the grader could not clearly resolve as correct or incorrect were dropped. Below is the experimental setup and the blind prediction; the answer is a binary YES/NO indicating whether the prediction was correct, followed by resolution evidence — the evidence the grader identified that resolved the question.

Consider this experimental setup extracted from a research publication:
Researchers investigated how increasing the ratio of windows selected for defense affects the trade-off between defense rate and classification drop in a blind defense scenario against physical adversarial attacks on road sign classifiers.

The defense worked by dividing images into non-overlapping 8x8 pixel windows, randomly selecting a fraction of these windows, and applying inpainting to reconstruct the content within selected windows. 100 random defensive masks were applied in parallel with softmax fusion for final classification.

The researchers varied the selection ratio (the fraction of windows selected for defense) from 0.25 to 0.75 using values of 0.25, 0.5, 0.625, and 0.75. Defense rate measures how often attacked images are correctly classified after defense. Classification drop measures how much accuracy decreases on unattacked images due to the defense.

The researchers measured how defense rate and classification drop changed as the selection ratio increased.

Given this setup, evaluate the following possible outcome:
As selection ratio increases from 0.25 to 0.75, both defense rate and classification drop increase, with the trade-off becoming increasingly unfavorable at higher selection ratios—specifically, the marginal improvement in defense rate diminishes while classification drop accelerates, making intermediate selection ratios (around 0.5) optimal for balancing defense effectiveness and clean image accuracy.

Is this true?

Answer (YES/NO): NO